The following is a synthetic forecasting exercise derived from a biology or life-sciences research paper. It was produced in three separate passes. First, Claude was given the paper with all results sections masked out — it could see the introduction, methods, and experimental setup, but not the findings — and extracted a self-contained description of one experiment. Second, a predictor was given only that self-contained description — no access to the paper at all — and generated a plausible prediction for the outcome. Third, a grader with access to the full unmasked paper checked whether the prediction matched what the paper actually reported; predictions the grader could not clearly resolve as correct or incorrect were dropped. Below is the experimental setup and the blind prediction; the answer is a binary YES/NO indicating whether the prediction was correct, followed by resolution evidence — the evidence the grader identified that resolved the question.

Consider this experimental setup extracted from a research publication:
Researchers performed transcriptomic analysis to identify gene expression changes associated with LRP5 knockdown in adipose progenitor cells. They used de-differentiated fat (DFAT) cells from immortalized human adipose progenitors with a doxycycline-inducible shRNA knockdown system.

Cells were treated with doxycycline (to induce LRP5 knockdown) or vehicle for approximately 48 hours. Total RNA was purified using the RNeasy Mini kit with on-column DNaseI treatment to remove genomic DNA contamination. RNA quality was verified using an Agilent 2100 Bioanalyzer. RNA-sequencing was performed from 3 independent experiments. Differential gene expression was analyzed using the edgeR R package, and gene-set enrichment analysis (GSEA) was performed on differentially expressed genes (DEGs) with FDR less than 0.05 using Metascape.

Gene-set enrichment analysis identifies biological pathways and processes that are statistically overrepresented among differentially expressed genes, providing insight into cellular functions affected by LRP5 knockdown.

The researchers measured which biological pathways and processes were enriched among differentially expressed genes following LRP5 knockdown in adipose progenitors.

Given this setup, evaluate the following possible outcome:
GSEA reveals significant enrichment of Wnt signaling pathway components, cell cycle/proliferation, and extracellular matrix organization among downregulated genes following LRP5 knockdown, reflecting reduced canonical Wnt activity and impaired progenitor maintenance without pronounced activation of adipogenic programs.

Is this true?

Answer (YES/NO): NO